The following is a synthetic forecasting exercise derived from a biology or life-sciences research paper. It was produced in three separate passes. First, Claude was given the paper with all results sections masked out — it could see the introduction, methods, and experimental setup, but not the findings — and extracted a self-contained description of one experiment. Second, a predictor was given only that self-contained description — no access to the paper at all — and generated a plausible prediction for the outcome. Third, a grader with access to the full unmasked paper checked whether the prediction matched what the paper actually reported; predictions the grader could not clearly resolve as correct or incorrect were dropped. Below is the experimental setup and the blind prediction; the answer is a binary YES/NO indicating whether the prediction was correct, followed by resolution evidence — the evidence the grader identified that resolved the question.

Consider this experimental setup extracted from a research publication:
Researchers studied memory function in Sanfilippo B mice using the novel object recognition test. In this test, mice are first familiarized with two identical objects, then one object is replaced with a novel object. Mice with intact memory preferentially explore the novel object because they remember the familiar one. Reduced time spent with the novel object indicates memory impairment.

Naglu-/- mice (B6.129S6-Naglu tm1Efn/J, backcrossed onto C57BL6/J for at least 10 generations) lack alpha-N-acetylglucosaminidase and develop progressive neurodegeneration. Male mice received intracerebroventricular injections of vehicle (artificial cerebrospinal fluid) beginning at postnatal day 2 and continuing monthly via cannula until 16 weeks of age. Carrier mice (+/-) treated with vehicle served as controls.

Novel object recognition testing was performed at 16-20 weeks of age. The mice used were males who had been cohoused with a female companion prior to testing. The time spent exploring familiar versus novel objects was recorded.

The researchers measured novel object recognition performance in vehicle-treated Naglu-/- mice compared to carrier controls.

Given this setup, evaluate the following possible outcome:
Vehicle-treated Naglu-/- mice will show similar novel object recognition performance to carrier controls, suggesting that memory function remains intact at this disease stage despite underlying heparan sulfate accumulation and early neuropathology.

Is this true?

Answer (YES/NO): YES